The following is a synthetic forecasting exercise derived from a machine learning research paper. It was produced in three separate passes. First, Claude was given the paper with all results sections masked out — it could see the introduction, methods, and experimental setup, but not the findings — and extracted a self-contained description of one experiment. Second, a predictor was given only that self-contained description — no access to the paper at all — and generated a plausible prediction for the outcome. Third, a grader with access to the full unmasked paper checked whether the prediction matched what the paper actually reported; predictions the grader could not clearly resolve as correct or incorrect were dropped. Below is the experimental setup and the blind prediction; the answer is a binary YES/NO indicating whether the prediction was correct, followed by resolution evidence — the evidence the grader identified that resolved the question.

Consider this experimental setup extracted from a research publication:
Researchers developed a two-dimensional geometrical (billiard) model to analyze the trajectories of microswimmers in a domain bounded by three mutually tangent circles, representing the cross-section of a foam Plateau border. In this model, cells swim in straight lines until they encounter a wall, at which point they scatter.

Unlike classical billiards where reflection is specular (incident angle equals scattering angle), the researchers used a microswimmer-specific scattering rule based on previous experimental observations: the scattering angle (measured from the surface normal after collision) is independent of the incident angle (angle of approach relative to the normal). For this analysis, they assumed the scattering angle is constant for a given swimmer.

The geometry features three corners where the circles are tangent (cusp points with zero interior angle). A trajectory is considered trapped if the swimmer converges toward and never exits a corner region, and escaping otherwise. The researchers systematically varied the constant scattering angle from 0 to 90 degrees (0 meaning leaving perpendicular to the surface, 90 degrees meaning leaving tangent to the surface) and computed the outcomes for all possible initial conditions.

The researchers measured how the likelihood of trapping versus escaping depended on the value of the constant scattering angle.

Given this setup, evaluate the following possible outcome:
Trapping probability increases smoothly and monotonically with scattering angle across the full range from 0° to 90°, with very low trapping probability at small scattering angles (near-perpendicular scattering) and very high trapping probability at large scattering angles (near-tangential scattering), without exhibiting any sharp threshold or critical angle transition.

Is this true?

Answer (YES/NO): NO